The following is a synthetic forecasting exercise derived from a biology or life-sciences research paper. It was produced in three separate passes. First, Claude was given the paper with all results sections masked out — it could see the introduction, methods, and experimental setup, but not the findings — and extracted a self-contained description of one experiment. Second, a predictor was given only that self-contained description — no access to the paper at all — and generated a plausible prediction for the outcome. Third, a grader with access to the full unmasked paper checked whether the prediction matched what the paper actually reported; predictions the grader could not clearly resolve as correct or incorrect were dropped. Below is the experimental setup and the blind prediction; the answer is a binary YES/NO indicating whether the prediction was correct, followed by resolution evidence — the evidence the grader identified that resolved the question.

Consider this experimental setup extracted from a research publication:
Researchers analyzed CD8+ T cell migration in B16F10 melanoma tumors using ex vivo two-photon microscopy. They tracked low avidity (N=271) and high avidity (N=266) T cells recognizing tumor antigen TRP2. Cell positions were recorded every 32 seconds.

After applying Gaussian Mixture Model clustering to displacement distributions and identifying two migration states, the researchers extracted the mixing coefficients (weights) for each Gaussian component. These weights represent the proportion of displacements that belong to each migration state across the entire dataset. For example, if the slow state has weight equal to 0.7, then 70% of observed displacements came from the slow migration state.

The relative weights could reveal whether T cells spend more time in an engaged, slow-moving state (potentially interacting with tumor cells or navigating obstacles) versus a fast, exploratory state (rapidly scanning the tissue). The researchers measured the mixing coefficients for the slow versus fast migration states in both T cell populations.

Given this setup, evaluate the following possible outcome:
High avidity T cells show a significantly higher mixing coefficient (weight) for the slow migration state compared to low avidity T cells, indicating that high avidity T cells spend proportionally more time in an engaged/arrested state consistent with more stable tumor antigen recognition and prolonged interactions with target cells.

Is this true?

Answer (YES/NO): NO